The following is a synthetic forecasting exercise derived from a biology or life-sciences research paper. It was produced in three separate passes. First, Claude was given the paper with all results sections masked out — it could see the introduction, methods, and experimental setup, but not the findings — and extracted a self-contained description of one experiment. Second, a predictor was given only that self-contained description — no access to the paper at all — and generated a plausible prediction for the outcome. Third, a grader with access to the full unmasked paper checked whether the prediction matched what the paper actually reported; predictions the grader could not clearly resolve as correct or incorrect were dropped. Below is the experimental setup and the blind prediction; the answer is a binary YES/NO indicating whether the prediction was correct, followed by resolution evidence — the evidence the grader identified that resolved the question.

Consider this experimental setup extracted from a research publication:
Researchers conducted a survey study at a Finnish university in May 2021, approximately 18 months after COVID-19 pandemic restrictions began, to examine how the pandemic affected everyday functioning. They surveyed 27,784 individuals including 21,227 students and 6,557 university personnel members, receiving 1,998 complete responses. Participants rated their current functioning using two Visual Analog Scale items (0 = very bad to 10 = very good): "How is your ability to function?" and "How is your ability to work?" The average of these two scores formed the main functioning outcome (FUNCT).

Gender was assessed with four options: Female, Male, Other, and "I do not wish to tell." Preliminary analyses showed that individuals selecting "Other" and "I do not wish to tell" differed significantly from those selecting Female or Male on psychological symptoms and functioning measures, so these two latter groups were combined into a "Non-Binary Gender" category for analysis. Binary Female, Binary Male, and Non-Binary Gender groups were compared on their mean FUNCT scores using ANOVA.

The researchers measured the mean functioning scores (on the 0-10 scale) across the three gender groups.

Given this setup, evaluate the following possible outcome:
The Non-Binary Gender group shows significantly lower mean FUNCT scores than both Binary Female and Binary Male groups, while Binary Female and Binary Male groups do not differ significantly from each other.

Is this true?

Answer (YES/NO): YES